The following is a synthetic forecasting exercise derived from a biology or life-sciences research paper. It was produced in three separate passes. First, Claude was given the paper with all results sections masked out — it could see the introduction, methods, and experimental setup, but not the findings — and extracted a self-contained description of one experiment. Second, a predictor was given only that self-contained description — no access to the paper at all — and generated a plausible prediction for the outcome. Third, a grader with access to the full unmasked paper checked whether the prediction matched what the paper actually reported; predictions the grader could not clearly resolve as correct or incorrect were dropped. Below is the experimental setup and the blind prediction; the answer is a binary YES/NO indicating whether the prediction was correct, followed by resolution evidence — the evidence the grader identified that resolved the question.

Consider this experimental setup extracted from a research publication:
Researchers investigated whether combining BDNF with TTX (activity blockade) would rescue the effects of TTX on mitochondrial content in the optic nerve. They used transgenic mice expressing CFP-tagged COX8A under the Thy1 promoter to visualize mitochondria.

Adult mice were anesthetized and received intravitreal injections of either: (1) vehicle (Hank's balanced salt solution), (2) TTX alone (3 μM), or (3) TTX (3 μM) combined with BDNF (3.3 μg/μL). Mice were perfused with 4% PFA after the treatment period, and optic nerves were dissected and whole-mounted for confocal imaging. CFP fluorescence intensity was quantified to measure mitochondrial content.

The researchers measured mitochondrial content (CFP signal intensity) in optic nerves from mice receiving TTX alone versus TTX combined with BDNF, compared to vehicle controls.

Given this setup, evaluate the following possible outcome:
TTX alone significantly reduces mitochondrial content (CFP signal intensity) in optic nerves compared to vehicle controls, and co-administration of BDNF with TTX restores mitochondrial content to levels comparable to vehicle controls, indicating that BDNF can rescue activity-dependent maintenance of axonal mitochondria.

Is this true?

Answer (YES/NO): NO